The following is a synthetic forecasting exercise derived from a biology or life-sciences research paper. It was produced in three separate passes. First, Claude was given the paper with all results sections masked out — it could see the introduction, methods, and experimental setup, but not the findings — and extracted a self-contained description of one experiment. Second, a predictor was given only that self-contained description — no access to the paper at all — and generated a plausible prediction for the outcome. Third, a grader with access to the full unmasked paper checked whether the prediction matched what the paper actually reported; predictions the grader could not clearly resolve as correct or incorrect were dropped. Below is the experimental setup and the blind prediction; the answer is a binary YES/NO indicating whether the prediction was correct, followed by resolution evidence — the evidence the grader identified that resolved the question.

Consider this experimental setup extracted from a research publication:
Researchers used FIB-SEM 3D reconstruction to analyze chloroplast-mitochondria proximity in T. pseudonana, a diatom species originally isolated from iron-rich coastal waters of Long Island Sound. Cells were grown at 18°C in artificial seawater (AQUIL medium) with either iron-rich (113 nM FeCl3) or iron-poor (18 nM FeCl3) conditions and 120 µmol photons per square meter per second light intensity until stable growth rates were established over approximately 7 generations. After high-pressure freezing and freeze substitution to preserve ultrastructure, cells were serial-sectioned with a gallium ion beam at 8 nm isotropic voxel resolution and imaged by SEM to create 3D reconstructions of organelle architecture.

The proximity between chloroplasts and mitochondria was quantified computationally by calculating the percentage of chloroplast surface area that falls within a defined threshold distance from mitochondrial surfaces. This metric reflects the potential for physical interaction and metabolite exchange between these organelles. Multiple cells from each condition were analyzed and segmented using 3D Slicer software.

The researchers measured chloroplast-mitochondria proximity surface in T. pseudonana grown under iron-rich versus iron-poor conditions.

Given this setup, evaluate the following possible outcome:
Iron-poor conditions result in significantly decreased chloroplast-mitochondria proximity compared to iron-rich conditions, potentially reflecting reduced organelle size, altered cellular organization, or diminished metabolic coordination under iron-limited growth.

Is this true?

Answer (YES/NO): NO